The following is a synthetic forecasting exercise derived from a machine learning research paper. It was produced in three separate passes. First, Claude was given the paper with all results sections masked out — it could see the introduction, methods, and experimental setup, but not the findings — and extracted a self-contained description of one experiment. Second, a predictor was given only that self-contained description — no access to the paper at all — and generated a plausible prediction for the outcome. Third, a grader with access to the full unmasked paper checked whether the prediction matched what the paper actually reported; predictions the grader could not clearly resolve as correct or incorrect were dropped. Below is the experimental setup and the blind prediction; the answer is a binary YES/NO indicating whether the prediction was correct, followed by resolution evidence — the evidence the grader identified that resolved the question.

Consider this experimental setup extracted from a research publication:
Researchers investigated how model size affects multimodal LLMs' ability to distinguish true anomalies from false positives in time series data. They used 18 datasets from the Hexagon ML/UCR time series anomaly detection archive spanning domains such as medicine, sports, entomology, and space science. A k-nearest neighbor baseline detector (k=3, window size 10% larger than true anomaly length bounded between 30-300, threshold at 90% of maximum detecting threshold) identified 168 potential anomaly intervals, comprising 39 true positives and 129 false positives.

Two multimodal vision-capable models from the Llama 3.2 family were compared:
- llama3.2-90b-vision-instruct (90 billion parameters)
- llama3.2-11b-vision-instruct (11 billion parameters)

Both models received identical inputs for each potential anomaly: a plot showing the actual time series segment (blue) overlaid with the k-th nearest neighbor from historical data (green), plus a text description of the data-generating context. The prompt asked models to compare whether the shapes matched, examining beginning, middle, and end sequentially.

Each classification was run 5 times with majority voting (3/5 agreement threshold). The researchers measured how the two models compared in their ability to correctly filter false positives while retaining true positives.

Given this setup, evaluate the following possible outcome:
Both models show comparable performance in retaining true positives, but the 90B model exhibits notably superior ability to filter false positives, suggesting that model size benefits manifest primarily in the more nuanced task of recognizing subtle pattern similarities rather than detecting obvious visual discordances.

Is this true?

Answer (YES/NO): NO